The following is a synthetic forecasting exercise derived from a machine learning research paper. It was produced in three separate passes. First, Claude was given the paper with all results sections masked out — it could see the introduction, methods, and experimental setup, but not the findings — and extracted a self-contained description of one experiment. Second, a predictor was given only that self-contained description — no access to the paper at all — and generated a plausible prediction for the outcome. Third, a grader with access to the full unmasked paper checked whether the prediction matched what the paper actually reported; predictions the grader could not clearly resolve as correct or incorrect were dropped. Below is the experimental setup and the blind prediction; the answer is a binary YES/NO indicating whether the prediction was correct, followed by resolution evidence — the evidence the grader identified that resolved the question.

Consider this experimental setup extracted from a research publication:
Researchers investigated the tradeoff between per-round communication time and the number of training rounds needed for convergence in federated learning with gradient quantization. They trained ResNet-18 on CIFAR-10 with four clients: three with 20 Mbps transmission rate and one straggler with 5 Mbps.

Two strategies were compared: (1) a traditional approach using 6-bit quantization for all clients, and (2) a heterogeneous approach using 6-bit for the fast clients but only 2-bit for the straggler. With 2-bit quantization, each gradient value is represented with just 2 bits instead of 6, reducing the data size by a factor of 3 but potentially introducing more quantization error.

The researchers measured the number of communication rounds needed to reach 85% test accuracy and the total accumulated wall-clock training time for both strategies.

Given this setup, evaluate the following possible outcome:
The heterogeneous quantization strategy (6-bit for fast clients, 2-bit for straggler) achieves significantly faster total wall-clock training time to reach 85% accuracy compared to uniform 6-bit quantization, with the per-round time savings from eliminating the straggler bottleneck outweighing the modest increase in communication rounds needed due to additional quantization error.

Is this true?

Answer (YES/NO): NO